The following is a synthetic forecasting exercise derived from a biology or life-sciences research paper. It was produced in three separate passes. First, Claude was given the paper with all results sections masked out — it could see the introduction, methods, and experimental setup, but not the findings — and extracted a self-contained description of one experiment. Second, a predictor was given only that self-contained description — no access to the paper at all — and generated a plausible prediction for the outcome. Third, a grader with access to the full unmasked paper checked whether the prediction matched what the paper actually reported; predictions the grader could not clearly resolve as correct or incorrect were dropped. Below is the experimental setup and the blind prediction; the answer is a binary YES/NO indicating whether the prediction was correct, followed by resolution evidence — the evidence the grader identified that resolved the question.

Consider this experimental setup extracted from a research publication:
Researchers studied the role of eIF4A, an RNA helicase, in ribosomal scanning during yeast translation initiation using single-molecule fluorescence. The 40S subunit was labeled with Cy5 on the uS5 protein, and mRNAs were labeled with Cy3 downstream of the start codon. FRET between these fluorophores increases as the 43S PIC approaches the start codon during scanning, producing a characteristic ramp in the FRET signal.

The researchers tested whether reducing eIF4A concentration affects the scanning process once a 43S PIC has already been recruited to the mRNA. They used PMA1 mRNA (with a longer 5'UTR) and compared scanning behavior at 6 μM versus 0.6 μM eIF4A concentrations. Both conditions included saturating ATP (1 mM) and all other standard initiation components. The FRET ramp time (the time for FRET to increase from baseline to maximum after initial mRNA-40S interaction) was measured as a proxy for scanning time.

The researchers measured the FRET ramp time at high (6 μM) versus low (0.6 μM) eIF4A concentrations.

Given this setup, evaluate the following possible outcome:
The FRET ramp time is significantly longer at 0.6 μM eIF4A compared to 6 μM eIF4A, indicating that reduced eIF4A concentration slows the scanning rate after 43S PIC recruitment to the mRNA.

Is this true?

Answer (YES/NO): NO